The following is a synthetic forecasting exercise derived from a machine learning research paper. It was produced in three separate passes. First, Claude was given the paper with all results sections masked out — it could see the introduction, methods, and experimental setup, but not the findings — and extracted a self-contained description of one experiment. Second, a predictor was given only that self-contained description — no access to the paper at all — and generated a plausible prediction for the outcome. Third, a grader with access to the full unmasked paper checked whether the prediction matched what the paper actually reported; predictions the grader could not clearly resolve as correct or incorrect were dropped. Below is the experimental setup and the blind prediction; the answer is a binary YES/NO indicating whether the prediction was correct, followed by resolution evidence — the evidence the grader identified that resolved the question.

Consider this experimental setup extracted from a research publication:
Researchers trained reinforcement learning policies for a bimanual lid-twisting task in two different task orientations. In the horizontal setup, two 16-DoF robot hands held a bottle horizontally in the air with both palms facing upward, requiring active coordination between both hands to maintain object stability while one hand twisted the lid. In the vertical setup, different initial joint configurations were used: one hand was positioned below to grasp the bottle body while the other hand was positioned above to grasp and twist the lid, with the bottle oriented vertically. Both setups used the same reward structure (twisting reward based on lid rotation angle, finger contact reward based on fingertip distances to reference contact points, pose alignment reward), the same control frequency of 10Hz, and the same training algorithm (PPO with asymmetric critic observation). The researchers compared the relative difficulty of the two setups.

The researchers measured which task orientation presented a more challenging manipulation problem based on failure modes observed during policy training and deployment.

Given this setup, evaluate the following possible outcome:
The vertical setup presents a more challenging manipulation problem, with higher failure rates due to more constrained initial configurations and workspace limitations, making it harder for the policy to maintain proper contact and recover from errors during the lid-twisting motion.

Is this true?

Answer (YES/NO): NO